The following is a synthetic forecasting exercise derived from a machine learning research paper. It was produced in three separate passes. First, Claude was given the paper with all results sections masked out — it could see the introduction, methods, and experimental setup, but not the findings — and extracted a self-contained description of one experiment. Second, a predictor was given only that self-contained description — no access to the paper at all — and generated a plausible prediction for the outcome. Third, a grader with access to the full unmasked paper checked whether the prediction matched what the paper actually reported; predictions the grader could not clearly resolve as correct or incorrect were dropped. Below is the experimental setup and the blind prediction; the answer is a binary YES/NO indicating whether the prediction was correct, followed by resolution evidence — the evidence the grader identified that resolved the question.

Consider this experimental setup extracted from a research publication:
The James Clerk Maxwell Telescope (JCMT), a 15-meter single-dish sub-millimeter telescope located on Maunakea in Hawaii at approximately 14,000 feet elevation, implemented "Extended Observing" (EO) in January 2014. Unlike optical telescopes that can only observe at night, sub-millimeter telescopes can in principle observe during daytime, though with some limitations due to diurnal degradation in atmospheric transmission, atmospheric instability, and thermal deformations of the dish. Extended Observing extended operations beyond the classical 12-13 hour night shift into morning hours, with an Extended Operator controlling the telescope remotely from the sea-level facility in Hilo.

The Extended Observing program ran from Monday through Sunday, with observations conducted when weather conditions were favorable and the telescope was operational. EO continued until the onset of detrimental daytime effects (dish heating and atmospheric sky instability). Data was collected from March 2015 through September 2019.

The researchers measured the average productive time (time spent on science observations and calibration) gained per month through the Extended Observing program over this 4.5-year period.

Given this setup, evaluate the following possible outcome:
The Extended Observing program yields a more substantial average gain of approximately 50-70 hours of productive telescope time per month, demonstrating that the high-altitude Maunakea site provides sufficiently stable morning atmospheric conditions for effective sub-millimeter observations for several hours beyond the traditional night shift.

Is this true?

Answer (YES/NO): NO